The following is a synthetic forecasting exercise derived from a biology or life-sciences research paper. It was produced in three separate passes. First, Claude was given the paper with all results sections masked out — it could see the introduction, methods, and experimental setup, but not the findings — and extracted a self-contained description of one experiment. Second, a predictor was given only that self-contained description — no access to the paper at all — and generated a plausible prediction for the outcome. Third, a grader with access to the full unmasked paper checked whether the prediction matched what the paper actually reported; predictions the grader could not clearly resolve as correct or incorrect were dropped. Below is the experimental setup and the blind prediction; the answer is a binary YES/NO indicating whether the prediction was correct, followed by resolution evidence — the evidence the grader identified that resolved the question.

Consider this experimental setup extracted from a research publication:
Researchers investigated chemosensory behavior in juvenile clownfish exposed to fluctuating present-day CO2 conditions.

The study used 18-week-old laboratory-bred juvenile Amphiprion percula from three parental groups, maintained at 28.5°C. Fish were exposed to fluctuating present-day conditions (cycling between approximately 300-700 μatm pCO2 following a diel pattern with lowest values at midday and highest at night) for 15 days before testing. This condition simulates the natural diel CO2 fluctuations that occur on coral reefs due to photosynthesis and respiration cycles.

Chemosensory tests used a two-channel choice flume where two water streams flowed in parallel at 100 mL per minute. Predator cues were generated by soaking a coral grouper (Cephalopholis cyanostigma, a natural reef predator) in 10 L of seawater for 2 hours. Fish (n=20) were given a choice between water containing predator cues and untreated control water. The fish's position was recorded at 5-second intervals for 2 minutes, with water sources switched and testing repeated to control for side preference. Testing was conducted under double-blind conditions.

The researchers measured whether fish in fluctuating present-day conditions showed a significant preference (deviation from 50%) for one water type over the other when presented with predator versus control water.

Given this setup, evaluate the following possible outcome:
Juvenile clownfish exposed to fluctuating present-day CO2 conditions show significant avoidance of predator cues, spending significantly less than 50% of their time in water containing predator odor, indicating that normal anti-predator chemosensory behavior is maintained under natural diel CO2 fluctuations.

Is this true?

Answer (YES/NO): YES